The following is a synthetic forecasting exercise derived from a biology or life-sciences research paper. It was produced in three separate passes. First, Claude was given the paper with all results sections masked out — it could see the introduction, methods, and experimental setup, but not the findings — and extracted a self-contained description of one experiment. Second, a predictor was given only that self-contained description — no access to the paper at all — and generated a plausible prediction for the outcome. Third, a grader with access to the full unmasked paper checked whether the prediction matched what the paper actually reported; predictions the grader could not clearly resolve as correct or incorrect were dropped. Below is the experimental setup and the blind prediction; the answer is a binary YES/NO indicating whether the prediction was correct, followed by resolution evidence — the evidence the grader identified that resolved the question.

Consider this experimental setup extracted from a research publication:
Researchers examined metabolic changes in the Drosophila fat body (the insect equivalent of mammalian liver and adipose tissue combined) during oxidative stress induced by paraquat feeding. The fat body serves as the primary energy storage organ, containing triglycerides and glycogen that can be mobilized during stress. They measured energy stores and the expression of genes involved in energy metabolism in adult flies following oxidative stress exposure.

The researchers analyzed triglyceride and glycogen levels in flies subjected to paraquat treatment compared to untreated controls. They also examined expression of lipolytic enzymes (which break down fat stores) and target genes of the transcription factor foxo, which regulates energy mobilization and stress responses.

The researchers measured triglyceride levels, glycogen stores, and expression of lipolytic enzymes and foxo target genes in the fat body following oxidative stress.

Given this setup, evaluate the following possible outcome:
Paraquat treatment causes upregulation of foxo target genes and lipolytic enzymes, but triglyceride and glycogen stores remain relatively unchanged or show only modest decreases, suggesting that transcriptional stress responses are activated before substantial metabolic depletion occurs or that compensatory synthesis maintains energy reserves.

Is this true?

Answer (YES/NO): NO